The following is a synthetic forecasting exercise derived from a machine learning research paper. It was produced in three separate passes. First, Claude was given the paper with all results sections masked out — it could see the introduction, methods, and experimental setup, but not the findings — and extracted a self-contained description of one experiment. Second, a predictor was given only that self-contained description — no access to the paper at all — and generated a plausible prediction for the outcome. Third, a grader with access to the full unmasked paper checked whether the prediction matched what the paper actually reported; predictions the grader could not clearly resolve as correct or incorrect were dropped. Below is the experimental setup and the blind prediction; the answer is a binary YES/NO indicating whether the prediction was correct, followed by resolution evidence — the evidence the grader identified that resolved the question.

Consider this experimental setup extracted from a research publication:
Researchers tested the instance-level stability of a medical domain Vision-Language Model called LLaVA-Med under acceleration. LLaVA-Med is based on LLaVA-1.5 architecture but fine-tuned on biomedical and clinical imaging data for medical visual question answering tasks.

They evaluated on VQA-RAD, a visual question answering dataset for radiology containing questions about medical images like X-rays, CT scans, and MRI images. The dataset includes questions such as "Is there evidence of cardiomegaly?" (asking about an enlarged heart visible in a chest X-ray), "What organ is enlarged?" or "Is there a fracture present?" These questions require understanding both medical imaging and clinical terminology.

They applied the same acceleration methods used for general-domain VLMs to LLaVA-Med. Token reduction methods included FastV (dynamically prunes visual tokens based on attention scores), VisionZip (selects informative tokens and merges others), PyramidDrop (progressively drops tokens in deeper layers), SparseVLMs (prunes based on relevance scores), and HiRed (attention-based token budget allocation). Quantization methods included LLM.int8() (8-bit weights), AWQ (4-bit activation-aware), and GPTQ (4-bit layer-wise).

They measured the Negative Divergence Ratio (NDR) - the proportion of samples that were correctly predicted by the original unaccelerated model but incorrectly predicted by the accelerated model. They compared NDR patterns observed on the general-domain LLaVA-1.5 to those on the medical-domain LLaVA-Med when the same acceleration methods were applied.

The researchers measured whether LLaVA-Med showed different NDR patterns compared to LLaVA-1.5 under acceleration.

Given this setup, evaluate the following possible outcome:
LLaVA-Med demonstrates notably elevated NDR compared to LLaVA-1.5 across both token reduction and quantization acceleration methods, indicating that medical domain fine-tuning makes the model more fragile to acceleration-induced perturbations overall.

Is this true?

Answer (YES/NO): YES